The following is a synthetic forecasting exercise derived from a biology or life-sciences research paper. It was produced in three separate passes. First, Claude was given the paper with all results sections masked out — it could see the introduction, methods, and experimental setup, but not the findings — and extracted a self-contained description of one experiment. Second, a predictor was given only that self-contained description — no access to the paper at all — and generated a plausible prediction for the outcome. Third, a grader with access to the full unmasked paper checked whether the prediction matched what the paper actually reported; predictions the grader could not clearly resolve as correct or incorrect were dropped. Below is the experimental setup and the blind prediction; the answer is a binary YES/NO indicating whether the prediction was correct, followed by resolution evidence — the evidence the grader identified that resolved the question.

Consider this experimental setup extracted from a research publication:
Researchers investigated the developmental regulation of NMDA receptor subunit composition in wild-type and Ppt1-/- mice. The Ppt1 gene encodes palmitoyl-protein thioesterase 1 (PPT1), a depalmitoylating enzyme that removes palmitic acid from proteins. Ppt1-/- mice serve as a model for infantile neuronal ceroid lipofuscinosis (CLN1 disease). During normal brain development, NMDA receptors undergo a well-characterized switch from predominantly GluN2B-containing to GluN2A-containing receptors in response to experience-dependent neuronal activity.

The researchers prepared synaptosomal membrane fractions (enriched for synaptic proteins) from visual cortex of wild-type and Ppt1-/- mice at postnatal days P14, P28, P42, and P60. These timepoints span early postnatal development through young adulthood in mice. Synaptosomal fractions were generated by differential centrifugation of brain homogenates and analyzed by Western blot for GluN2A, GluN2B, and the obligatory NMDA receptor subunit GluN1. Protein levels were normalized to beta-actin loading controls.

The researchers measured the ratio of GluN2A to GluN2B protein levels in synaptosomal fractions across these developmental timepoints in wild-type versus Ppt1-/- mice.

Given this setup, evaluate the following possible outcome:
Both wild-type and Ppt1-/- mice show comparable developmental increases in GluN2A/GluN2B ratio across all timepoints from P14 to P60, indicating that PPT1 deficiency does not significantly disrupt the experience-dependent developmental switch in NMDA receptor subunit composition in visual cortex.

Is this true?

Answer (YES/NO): NO